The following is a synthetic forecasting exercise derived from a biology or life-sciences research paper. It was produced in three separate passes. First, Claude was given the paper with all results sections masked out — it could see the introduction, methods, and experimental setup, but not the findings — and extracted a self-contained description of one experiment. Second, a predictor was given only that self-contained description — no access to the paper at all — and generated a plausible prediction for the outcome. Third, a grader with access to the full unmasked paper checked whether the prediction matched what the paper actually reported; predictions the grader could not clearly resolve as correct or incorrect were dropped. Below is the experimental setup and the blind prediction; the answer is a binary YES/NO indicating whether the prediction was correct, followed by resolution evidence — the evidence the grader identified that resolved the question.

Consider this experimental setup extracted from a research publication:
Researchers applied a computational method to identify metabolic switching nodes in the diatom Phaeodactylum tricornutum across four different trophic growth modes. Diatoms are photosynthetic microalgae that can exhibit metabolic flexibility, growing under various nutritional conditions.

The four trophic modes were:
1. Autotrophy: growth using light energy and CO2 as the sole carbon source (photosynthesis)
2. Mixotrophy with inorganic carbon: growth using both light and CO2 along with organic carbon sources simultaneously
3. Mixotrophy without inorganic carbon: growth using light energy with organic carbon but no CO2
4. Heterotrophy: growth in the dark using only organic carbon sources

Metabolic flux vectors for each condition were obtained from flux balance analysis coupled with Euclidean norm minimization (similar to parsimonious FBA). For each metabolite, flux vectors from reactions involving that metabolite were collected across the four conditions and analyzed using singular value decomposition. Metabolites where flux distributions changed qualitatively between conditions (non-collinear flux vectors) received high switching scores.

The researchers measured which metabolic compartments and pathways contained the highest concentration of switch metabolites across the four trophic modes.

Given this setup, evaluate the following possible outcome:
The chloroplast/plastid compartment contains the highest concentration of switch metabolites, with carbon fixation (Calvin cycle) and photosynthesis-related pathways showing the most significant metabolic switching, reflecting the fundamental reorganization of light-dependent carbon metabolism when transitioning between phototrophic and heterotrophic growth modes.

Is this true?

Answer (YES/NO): NO